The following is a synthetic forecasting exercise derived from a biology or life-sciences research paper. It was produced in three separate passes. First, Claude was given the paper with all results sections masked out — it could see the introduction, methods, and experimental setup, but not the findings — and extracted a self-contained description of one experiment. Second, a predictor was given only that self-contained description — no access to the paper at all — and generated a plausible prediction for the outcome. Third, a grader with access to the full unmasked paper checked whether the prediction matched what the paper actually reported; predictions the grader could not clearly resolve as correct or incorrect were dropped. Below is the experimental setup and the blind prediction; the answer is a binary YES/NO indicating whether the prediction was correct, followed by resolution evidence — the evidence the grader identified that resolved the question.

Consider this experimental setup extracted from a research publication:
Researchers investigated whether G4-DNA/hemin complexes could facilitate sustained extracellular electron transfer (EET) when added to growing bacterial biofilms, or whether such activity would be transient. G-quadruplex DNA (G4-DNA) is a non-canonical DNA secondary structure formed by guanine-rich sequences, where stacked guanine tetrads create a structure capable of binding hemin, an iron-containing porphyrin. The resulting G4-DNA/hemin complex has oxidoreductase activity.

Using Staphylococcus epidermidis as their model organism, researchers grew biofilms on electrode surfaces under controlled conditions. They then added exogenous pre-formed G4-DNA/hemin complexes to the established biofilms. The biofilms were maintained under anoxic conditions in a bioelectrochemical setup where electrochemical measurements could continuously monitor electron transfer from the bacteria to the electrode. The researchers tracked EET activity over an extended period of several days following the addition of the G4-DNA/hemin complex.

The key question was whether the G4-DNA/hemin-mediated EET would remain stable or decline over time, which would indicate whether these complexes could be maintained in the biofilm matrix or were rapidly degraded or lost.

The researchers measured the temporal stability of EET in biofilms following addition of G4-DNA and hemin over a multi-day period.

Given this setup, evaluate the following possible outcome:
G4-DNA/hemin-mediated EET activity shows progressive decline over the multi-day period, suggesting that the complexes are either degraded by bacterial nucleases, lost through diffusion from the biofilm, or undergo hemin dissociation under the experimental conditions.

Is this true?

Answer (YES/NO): NO